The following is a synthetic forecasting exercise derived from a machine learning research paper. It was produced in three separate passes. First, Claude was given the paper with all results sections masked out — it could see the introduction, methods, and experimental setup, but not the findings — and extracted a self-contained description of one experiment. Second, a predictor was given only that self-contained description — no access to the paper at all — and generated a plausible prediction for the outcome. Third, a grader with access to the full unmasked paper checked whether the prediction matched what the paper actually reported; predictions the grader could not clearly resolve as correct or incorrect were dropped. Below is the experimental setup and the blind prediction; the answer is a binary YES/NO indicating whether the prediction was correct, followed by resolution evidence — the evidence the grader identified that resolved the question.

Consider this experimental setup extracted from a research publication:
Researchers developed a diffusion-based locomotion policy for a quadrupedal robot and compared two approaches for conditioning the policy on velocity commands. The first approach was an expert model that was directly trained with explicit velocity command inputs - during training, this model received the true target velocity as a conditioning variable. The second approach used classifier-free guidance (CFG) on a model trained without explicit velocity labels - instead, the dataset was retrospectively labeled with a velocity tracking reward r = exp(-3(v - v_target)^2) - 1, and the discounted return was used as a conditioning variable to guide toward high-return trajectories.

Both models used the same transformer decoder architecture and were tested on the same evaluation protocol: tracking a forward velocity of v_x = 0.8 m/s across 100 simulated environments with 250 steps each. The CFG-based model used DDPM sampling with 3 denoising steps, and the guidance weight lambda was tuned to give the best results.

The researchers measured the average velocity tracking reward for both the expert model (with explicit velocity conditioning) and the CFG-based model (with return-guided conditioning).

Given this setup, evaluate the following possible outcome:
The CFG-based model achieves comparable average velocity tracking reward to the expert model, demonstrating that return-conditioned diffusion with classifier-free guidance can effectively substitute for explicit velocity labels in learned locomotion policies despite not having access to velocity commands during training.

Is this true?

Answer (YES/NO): YES